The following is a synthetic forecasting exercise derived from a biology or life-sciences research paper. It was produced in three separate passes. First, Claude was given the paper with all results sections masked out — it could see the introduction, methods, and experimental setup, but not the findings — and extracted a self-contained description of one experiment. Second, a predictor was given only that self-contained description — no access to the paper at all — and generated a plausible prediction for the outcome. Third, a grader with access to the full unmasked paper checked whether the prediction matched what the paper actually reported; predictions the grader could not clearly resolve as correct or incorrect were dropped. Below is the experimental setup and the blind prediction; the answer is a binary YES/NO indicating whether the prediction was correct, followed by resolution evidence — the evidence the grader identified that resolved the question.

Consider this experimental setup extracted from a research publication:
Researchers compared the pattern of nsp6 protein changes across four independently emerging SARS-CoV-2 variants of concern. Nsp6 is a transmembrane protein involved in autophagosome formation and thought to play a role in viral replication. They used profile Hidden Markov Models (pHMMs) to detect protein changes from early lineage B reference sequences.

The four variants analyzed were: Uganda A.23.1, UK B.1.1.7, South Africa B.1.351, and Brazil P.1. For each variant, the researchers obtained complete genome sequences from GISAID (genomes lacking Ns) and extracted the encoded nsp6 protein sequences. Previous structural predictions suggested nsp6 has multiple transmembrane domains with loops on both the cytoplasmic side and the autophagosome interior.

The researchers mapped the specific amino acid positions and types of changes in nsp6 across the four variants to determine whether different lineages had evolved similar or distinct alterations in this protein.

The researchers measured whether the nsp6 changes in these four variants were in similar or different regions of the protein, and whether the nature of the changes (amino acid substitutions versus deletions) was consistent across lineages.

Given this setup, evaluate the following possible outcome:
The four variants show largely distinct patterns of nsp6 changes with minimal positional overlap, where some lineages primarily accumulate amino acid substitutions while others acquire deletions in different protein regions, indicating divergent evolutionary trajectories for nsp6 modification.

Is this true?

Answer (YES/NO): NO